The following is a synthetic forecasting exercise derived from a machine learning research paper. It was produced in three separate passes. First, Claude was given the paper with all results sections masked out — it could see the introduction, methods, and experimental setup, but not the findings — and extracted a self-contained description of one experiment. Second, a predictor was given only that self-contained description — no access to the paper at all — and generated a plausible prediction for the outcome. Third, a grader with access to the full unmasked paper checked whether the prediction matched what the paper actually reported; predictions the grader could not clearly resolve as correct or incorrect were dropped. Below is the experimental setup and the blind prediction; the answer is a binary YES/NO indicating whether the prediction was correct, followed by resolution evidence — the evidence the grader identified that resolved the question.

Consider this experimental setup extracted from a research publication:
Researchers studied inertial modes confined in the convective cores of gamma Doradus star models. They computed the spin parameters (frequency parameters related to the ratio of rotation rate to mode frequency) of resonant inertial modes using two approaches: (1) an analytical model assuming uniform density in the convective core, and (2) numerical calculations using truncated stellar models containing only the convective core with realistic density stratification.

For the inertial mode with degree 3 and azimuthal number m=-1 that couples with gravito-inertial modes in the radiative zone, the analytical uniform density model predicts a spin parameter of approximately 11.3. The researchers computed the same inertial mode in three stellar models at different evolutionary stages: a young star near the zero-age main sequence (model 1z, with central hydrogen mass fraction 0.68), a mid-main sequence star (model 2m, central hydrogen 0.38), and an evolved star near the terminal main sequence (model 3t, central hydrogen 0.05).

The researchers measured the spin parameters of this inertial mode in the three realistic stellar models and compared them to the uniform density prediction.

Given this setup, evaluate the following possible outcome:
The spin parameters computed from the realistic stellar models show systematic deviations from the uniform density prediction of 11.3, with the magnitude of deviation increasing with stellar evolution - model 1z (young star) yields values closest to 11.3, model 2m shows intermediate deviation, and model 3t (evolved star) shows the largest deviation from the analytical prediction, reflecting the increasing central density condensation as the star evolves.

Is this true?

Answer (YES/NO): YES